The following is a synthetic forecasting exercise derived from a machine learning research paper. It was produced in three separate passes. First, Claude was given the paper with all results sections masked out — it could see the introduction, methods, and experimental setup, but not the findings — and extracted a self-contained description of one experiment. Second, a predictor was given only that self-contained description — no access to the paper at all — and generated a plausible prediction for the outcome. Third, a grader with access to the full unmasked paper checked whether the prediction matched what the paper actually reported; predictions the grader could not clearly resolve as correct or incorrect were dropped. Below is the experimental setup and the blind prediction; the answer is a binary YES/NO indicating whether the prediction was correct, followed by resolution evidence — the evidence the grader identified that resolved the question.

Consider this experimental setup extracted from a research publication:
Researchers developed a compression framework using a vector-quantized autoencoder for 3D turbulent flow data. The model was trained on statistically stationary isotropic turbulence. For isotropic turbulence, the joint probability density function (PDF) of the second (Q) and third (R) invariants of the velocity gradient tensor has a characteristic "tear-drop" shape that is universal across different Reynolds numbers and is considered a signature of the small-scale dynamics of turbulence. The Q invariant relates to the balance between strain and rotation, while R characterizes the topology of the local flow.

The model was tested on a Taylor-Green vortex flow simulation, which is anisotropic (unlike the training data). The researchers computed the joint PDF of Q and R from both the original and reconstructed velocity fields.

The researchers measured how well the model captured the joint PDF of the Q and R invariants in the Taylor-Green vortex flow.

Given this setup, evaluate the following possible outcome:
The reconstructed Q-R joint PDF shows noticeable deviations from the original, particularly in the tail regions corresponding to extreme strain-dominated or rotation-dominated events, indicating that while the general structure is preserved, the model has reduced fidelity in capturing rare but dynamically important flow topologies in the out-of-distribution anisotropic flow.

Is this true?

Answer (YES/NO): YES